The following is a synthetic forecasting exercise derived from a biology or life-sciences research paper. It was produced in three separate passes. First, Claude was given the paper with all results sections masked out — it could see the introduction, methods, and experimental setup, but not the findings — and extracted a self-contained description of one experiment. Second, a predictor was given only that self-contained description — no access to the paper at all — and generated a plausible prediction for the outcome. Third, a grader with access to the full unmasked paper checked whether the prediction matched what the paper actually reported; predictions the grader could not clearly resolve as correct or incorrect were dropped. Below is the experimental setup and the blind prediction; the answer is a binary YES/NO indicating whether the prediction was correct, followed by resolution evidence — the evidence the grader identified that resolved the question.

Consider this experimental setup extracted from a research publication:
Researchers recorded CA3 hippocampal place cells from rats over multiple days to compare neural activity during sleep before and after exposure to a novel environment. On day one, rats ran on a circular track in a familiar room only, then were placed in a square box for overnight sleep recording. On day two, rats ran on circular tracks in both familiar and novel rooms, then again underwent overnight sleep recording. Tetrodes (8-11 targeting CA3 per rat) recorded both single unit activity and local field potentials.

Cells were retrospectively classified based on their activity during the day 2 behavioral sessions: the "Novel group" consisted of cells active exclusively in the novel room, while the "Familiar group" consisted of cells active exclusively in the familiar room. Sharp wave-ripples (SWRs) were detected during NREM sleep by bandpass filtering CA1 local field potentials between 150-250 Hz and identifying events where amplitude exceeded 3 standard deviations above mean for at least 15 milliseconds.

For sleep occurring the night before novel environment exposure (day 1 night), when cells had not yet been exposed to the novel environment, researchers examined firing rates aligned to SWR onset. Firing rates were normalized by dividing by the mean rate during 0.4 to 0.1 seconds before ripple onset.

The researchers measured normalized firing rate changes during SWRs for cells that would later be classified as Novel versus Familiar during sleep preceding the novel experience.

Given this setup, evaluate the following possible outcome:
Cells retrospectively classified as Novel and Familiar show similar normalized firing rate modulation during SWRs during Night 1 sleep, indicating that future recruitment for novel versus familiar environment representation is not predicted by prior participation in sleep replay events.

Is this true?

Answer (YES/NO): YES